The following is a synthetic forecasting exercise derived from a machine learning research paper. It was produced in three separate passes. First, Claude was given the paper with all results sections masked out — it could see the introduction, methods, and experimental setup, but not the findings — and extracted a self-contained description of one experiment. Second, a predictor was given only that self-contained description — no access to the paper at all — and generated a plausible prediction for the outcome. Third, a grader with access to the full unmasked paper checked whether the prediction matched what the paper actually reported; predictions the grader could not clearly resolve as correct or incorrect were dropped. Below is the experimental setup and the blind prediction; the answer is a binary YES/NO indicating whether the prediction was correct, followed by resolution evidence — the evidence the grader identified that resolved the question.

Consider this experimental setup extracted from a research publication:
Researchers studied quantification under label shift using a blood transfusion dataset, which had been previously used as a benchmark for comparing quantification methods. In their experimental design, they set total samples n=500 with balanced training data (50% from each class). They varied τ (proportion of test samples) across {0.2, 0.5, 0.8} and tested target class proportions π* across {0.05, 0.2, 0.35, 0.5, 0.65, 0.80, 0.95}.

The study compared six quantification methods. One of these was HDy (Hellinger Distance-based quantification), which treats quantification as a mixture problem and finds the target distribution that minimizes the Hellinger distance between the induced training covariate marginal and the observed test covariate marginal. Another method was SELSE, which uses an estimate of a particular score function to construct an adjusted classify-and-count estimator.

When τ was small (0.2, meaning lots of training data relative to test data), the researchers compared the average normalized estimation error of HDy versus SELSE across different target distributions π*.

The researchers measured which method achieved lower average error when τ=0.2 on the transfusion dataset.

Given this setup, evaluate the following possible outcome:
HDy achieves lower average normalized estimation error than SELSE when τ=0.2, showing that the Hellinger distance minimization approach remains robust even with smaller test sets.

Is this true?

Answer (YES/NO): YES